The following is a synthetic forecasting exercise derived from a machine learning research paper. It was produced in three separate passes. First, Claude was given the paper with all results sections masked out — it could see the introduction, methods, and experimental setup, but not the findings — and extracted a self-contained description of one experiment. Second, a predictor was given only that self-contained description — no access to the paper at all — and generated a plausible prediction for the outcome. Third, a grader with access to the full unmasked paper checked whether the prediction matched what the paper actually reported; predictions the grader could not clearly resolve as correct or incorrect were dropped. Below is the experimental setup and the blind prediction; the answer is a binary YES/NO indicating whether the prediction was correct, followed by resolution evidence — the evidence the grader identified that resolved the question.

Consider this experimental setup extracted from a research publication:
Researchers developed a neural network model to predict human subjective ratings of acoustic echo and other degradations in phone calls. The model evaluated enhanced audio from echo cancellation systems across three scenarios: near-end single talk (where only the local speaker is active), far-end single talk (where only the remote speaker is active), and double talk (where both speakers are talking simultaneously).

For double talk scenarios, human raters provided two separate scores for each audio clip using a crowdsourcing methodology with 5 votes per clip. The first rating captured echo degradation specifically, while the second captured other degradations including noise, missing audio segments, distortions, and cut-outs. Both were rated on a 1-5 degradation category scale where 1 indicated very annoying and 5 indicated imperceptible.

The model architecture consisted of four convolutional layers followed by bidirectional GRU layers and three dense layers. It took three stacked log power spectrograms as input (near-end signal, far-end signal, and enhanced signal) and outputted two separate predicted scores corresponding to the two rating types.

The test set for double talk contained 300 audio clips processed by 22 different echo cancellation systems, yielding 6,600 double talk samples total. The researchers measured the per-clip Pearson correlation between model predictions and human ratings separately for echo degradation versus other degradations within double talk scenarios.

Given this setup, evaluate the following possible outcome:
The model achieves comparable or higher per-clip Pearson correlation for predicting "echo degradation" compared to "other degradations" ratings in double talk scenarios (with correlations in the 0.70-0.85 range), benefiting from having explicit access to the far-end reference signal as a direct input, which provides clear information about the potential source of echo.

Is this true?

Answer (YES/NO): NO